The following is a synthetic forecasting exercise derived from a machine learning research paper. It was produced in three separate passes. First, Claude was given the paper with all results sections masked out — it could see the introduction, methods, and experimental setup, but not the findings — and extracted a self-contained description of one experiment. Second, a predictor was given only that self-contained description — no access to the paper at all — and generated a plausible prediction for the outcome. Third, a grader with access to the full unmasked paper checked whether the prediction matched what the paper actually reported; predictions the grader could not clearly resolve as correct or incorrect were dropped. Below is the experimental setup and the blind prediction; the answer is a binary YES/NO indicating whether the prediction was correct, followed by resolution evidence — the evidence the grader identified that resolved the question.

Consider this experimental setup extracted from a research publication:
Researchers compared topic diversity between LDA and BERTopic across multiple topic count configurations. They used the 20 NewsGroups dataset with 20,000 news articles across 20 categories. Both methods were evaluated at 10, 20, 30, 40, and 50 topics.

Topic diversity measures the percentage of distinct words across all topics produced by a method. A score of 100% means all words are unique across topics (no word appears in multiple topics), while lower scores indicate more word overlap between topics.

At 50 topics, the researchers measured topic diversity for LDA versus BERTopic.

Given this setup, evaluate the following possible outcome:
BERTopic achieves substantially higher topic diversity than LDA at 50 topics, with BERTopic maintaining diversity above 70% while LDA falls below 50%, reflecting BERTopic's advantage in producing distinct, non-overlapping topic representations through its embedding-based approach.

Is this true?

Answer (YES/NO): NO